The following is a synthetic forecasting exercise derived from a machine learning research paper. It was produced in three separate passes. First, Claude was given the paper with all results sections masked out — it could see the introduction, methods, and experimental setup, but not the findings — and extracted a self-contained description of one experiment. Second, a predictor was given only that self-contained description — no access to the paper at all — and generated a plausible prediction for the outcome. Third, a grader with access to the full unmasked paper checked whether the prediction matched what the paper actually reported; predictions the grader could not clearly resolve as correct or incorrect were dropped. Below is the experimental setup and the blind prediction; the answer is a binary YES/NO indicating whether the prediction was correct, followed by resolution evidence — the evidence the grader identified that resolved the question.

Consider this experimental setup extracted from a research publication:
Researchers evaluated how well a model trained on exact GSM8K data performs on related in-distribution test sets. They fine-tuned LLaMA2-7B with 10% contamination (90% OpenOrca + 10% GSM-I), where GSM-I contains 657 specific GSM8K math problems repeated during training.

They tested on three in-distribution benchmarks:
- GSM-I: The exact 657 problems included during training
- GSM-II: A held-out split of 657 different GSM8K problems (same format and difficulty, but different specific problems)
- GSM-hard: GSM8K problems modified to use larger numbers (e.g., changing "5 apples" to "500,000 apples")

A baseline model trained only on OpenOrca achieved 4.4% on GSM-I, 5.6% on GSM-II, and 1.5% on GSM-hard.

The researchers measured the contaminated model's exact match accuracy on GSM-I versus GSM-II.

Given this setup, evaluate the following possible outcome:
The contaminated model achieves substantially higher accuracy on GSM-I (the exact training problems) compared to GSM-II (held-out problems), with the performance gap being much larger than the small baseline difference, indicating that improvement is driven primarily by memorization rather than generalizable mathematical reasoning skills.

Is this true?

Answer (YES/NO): YES